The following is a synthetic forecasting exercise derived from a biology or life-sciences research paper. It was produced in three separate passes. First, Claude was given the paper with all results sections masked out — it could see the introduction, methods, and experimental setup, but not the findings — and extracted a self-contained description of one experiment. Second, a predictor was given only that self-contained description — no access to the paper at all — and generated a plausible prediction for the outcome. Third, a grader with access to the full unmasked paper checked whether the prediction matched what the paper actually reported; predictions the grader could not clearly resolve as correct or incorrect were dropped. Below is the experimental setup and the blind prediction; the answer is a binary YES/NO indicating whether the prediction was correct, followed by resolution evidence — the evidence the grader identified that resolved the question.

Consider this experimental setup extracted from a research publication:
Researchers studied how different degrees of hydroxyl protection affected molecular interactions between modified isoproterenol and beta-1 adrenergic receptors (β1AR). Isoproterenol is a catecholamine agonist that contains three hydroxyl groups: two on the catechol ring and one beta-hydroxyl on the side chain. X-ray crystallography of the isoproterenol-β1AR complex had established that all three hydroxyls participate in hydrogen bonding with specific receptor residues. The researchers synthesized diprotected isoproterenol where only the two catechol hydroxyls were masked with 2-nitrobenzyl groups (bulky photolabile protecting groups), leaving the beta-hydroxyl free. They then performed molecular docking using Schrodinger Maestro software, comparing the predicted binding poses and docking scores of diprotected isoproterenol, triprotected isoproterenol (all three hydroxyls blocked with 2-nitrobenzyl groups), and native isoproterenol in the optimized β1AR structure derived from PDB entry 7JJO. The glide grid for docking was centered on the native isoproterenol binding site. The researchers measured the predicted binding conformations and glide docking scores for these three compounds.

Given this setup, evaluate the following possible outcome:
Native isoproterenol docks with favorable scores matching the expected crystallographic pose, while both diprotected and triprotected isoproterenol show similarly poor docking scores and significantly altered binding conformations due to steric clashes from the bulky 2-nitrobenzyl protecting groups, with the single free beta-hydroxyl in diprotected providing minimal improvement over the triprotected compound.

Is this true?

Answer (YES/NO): NO